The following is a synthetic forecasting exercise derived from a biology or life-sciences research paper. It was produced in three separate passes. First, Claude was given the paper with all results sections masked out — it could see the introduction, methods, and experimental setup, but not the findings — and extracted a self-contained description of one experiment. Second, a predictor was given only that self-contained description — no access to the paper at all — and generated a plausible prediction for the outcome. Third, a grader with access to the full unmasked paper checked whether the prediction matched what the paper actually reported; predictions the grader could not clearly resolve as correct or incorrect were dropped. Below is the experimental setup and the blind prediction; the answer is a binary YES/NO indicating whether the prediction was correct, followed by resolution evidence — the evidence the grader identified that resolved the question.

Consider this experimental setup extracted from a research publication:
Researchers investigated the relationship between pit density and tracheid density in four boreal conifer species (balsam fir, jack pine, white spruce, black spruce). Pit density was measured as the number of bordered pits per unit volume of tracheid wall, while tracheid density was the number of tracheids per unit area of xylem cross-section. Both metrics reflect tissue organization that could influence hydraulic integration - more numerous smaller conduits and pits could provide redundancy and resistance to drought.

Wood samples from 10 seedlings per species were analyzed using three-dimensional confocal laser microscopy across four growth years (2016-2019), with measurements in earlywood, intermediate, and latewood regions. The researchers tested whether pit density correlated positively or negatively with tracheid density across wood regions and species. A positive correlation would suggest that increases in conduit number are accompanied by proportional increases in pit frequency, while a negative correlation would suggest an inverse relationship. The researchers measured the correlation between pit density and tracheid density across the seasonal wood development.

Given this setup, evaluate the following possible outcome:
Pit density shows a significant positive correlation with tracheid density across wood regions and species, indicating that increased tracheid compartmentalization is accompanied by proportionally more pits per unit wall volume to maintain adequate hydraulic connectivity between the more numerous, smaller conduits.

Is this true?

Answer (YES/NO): NO